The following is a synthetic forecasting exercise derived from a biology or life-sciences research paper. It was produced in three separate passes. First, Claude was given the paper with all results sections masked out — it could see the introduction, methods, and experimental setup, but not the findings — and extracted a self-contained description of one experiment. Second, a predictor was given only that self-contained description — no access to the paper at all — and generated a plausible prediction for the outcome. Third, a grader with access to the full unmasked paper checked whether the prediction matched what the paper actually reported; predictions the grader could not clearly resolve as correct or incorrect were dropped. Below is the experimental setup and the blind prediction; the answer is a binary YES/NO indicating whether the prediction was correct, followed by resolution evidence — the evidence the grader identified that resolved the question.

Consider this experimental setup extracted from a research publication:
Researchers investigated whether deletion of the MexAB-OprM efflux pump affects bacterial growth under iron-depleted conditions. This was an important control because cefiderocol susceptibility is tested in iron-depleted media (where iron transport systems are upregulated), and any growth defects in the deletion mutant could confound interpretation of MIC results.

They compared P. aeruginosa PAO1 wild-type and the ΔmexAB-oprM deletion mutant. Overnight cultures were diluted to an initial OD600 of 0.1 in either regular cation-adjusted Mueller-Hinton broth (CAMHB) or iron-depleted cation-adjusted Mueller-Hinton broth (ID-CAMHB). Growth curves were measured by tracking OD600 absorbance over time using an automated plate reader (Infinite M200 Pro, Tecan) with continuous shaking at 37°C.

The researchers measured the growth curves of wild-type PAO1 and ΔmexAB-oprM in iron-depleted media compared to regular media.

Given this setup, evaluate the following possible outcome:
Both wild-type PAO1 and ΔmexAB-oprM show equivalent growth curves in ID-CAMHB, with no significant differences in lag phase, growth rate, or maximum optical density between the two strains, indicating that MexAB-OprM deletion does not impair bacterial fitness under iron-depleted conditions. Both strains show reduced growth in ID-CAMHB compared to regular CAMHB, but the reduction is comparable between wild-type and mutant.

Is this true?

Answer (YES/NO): YES